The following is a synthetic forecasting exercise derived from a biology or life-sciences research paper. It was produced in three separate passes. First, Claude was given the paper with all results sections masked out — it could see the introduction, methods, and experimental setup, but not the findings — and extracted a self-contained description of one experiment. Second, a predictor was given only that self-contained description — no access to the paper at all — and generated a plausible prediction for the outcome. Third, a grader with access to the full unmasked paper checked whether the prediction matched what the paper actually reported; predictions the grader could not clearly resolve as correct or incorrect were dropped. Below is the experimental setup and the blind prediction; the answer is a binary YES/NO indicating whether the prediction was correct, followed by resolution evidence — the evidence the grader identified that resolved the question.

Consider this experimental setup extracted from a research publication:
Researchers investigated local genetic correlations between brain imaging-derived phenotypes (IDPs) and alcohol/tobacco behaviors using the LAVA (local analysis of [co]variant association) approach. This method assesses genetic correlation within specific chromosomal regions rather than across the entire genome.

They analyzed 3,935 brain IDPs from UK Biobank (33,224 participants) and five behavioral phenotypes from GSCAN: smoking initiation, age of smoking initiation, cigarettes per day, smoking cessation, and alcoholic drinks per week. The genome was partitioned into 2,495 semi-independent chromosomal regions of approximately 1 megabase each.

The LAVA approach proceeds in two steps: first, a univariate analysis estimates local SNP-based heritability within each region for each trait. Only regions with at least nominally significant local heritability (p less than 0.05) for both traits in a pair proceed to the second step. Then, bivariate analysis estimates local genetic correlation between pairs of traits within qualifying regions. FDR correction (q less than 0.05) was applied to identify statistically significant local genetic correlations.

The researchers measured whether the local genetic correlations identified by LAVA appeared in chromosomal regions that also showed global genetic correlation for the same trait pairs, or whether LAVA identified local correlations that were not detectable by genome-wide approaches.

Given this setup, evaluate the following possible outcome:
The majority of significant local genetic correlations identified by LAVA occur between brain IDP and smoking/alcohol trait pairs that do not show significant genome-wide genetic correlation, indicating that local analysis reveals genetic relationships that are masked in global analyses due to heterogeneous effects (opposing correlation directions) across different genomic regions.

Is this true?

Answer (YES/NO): NO